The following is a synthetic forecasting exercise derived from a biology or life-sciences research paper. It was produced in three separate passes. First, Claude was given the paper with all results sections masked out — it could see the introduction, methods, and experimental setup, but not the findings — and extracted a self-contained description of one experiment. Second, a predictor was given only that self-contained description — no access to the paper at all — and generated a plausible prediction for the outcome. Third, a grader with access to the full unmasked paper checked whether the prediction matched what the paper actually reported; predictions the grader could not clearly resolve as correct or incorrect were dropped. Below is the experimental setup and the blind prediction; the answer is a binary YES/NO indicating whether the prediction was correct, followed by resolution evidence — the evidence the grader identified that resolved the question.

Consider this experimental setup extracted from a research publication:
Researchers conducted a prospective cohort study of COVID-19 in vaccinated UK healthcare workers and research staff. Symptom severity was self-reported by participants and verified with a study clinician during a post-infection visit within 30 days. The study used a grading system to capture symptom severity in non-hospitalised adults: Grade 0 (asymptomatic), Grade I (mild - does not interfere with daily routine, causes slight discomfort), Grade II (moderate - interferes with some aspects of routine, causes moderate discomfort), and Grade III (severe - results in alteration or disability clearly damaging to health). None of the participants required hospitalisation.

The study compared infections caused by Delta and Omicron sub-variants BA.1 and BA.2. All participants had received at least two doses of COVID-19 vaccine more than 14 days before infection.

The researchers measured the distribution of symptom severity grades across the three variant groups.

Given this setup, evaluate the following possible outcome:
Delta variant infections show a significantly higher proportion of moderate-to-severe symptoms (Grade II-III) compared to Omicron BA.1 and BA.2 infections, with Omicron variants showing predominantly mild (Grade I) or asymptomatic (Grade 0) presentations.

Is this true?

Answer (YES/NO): NO